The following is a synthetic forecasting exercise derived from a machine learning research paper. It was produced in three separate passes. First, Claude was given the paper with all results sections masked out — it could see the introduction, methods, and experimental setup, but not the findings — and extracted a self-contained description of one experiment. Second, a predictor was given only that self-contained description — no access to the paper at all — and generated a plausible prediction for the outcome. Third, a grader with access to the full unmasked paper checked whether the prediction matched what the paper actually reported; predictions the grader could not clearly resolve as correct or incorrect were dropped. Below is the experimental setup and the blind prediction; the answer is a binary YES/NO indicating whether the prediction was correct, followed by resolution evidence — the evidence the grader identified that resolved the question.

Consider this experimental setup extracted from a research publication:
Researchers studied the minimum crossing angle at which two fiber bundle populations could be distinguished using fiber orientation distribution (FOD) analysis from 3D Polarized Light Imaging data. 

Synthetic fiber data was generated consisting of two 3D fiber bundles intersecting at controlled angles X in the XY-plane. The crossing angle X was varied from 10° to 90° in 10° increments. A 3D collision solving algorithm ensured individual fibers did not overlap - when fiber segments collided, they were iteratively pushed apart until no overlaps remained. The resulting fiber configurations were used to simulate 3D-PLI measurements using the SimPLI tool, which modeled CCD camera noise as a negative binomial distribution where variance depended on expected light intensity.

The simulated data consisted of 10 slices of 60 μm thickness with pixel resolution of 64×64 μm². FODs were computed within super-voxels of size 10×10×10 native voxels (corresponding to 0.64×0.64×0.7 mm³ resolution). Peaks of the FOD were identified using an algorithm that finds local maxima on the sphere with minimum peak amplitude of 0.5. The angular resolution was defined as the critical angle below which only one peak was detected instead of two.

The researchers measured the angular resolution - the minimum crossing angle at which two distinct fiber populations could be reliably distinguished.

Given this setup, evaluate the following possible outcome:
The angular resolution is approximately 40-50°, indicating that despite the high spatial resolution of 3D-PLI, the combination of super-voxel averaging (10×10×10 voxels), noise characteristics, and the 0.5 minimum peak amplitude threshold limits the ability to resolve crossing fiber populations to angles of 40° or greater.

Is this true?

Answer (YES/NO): YES